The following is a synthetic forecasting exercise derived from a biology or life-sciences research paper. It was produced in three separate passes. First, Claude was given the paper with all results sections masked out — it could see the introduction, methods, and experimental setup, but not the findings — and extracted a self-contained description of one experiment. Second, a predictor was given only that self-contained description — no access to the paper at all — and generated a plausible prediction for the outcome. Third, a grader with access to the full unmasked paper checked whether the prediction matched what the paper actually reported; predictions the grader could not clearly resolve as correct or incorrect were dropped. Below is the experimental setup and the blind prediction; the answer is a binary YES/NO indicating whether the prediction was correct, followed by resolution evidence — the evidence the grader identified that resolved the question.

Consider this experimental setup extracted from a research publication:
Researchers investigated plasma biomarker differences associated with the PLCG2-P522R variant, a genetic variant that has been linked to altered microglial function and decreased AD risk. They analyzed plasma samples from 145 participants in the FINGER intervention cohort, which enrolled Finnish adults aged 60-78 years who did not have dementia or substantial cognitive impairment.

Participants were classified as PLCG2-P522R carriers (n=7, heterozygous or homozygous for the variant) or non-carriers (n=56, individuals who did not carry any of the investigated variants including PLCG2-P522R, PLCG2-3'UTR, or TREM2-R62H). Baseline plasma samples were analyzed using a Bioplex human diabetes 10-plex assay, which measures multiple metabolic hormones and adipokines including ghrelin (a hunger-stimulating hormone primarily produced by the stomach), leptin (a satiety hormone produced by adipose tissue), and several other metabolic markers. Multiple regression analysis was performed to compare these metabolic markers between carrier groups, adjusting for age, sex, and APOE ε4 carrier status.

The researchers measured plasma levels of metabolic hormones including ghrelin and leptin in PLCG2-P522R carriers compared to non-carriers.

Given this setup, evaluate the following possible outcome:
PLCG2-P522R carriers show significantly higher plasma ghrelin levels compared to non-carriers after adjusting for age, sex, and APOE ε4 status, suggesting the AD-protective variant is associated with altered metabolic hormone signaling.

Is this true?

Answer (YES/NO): YES